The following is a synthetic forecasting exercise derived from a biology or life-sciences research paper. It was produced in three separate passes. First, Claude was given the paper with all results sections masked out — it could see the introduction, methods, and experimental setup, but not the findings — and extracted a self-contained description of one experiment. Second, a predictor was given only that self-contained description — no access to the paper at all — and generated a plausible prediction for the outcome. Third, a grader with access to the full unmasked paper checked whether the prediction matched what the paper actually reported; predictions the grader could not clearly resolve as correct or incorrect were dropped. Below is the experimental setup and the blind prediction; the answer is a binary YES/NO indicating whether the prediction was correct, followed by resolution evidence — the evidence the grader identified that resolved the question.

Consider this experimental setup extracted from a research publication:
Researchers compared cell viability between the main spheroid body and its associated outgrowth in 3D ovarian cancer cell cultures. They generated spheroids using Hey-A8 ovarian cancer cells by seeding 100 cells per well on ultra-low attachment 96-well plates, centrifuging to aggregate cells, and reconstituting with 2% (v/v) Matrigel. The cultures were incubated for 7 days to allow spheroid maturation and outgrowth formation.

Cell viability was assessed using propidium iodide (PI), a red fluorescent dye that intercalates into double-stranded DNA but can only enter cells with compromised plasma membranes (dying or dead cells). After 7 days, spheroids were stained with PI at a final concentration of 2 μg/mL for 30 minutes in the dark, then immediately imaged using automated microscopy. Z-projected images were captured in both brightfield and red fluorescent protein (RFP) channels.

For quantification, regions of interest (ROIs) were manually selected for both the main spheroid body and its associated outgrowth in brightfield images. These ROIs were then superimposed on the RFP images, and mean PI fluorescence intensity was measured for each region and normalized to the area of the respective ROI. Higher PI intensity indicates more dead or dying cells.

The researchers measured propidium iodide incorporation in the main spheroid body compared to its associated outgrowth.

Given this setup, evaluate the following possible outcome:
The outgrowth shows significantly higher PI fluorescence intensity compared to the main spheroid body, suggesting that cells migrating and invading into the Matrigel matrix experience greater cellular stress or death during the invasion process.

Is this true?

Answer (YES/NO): NO